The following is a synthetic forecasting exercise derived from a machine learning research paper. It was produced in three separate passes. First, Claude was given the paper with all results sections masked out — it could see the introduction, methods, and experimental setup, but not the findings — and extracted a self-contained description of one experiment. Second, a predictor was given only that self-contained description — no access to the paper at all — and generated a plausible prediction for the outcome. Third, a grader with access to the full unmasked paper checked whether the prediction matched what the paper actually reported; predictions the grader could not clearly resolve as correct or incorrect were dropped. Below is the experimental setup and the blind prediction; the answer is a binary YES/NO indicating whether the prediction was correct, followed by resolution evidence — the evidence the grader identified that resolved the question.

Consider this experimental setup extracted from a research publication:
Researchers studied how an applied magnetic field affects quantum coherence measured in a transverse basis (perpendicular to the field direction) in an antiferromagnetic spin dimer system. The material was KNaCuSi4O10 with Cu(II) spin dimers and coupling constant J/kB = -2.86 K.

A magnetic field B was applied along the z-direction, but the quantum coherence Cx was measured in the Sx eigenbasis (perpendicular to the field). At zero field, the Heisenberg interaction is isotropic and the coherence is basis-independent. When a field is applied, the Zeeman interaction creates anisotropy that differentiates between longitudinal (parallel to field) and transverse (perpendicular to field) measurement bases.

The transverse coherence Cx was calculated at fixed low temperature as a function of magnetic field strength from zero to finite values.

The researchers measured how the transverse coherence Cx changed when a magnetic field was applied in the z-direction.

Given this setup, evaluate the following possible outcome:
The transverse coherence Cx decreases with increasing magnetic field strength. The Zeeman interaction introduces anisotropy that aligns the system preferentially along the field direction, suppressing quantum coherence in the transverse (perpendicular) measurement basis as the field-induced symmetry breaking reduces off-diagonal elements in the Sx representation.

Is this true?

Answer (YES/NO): NO